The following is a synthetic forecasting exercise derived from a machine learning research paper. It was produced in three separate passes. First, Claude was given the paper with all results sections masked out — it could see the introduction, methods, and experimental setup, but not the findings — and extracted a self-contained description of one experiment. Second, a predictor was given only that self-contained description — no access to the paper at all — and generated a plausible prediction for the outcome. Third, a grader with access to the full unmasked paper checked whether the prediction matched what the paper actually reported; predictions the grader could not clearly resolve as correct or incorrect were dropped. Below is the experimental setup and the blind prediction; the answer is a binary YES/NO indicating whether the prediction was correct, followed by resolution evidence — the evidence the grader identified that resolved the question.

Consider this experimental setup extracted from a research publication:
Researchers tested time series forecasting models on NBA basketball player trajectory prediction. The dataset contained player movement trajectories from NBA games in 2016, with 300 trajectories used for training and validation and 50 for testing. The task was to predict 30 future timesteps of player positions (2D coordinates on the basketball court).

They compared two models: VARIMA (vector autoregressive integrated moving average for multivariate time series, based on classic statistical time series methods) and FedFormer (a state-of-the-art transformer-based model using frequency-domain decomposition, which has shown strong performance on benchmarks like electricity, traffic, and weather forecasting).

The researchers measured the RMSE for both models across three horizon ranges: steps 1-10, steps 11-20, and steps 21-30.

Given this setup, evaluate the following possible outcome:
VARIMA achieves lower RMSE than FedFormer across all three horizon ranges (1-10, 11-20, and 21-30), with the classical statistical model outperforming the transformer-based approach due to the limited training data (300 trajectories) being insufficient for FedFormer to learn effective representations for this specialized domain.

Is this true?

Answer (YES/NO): NO